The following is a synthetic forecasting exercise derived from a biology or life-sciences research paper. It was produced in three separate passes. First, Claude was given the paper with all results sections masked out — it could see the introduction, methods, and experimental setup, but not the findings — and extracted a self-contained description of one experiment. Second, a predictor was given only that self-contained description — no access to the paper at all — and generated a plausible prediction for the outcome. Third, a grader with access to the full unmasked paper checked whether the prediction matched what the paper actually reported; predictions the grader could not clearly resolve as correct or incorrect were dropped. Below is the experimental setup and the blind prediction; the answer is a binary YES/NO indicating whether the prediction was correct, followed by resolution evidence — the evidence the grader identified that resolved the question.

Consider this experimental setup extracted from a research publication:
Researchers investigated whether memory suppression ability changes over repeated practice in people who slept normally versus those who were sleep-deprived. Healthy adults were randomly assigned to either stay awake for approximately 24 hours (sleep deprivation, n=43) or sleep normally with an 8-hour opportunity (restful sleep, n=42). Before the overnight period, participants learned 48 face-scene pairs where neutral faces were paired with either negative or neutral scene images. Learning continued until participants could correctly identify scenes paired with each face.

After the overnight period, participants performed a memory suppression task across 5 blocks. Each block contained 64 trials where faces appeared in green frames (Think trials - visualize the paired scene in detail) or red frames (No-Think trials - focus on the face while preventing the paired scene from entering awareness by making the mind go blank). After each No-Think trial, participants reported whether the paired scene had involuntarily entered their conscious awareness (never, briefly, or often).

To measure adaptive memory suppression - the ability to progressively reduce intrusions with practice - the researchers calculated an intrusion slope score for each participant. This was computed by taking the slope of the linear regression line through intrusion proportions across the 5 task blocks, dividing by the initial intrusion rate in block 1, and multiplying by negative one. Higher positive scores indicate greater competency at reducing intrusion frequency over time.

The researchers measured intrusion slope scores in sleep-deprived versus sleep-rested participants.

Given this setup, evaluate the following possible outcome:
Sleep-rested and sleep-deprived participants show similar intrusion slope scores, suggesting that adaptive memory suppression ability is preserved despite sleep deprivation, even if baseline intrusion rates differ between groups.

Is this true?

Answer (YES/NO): NO